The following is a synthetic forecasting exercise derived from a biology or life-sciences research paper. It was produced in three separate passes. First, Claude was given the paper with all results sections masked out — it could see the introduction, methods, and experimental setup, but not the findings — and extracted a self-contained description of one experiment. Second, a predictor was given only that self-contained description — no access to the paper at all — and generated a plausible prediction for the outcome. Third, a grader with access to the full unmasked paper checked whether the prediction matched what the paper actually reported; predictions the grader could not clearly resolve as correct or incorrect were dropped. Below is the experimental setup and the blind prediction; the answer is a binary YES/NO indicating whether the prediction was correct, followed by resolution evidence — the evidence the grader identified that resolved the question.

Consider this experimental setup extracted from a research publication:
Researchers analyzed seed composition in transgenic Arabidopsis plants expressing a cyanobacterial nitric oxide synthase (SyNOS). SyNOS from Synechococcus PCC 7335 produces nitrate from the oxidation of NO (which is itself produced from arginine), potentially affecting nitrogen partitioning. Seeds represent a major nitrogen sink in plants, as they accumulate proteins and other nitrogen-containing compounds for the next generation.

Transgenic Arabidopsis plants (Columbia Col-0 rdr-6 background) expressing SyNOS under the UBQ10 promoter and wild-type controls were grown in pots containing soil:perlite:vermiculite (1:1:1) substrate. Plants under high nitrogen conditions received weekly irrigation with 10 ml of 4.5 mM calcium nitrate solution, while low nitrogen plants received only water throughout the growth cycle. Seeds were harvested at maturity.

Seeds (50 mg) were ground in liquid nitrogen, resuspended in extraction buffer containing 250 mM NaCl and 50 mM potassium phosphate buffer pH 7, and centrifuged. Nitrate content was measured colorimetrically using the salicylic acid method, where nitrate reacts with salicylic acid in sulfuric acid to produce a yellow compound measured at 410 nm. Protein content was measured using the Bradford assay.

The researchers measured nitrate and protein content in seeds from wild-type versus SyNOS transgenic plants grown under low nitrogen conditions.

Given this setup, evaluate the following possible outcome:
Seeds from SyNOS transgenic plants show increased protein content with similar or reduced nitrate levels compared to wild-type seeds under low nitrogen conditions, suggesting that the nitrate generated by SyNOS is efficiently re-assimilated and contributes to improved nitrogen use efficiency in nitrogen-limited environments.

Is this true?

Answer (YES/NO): YES